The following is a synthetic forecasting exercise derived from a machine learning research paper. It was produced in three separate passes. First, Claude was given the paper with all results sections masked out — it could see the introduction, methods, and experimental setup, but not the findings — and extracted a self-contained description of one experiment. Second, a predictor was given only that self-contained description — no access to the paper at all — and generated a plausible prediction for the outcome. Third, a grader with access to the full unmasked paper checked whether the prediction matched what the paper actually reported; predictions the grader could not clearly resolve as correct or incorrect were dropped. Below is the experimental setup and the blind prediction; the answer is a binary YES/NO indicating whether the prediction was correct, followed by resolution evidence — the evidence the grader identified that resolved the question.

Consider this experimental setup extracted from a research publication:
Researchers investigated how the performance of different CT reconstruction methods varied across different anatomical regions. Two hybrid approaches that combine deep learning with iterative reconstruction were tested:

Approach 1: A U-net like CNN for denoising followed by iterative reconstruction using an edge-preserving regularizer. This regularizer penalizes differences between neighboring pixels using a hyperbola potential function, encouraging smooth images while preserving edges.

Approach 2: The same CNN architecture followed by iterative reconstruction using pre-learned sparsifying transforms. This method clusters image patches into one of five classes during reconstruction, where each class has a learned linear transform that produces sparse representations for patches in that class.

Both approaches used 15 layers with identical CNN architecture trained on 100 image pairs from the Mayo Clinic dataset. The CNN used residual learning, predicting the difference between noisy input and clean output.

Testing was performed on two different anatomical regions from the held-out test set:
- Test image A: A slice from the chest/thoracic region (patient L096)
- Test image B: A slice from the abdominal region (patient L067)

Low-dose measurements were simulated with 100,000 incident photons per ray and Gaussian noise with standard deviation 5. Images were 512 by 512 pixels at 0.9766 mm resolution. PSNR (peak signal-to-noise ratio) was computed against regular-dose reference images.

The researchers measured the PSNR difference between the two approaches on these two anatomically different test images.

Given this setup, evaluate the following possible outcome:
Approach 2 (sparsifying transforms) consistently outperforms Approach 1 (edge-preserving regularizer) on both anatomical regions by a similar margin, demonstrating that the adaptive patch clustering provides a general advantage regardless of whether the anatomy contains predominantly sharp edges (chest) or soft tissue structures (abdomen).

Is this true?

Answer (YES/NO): NO